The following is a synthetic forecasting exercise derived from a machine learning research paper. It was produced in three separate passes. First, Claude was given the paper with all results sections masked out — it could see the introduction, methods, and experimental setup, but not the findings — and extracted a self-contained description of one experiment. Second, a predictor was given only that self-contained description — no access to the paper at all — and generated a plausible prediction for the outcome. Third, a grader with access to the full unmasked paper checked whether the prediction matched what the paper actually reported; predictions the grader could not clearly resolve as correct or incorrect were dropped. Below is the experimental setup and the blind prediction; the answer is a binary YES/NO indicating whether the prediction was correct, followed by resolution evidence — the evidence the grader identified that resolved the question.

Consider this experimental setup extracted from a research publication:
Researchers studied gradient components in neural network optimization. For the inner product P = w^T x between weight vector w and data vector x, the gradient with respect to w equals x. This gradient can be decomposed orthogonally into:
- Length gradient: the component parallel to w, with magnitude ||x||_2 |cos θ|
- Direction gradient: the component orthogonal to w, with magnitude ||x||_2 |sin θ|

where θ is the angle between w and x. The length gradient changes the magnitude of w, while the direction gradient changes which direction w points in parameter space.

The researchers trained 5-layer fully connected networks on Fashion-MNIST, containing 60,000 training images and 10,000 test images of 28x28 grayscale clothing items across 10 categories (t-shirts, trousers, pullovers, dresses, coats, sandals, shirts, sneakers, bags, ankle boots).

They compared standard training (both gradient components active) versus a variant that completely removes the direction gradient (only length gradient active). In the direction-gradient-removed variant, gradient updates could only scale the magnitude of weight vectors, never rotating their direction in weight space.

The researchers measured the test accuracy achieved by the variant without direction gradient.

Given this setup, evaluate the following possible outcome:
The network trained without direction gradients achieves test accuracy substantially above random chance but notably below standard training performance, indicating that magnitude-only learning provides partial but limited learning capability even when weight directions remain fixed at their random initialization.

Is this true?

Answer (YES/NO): YES